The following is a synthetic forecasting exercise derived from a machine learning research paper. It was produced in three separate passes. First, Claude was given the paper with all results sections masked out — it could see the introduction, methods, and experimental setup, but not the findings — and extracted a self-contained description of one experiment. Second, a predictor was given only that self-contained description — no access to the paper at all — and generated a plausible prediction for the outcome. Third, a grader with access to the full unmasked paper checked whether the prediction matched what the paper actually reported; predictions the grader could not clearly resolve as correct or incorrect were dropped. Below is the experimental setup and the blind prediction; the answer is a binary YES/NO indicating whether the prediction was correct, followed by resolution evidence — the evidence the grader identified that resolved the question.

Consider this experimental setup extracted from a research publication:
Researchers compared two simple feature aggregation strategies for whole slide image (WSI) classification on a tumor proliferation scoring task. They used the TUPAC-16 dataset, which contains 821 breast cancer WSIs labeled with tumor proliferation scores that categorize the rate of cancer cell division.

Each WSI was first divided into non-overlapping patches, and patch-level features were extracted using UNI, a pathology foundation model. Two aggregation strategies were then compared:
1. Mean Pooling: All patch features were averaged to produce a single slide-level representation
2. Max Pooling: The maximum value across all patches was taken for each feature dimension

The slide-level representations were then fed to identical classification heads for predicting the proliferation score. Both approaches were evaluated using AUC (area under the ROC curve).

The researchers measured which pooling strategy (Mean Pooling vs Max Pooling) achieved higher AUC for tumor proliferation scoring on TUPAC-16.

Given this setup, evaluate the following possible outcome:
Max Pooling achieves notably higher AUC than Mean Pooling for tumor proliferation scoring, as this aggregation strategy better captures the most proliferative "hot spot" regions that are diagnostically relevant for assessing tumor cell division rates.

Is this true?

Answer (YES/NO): YES